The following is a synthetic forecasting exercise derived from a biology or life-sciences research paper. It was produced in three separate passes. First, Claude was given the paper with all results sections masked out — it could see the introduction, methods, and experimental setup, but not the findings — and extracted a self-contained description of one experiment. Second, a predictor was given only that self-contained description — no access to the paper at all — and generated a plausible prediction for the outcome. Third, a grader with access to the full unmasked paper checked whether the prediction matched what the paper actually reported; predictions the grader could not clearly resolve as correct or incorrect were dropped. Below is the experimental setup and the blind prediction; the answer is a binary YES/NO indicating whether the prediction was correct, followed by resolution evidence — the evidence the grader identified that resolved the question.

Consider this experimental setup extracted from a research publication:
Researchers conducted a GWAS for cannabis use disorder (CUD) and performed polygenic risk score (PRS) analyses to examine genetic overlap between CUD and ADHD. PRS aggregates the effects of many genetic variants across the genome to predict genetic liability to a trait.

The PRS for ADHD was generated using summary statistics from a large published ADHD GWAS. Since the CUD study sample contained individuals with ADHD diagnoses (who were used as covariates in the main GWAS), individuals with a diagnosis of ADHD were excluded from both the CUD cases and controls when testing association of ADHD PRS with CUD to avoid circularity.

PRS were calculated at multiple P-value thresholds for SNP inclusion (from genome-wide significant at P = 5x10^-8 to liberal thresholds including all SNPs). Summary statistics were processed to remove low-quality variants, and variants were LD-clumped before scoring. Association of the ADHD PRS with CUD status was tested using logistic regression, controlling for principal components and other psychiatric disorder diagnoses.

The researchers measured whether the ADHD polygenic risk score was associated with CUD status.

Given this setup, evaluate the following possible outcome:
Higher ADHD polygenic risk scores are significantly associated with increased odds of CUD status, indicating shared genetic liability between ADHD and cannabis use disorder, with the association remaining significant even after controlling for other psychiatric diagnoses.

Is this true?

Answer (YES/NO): YES